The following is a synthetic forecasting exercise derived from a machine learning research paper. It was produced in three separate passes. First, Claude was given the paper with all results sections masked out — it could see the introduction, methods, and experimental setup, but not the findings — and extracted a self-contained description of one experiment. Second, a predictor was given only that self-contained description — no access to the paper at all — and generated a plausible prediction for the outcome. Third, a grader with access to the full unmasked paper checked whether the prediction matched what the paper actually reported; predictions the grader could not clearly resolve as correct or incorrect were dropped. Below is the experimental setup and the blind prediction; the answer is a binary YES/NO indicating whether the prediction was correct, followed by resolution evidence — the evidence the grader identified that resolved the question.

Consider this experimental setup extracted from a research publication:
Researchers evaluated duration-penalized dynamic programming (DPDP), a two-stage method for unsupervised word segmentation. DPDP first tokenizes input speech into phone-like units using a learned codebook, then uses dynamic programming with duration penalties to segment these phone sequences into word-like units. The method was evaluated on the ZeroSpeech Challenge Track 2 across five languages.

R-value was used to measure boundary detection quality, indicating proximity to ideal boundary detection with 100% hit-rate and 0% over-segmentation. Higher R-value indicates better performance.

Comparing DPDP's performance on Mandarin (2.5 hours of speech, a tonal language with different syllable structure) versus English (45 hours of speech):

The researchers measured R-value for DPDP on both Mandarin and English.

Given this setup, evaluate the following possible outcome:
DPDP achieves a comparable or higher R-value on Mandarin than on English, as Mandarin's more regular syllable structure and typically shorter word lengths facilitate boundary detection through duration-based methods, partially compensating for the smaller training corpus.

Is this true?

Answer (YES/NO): YES